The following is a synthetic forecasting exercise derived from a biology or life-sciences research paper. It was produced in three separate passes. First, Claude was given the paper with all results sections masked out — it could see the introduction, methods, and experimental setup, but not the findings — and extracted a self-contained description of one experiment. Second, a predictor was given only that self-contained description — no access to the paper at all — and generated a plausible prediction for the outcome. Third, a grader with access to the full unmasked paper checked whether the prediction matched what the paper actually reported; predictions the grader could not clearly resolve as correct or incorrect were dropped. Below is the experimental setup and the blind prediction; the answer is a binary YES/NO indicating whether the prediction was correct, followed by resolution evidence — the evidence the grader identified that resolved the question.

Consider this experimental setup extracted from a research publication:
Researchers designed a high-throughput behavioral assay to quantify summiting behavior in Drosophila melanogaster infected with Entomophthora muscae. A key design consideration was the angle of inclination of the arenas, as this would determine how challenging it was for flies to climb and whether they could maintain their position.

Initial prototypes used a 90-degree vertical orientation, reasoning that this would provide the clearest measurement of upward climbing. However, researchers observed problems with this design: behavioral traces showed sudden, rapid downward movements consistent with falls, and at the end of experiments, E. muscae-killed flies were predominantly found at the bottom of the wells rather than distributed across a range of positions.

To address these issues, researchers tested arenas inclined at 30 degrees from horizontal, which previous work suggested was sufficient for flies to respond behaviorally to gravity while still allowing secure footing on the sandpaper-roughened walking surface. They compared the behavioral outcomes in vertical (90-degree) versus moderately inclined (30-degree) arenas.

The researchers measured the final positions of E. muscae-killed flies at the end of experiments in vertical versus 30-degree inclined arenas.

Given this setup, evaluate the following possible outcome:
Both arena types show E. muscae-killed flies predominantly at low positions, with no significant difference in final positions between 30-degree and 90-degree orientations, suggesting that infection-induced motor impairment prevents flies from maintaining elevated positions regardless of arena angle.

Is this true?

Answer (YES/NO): NO